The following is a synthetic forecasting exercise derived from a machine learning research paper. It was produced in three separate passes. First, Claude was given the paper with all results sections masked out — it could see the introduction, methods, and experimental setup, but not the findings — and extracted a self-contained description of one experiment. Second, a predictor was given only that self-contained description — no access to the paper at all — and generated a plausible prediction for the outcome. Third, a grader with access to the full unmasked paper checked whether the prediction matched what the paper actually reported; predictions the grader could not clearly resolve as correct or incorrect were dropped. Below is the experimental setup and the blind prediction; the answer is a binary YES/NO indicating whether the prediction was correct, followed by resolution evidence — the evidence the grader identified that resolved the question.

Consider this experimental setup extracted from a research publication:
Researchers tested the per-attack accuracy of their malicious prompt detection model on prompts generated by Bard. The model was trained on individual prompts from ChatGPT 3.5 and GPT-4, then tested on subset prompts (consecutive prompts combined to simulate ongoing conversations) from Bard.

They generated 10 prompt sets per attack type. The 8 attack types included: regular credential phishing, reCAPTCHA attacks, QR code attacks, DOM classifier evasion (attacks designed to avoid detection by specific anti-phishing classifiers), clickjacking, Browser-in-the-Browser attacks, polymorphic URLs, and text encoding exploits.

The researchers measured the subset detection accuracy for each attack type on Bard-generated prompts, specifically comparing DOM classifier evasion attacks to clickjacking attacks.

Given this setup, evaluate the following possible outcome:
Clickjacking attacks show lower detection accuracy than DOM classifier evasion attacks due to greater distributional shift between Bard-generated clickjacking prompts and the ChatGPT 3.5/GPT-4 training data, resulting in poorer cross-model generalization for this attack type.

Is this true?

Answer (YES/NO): YES